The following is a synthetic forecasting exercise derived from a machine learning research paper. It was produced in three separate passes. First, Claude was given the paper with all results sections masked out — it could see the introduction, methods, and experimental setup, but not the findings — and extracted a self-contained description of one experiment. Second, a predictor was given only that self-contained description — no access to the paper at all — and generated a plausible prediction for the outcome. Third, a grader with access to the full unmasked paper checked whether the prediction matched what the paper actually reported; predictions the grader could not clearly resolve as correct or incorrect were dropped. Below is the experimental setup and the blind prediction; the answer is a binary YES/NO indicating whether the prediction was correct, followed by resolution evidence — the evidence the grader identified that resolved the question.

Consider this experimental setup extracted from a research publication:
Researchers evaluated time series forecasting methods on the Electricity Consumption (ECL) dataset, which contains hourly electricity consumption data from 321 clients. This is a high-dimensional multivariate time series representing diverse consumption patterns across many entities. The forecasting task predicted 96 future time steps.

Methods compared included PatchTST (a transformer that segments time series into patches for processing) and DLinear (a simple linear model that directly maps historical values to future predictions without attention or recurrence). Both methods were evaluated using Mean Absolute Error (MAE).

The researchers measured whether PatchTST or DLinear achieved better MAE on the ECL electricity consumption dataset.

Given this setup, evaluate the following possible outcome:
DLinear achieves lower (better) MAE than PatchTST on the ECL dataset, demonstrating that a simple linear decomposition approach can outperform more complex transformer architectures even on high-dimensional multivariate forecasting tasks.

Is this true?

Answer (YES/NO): YES